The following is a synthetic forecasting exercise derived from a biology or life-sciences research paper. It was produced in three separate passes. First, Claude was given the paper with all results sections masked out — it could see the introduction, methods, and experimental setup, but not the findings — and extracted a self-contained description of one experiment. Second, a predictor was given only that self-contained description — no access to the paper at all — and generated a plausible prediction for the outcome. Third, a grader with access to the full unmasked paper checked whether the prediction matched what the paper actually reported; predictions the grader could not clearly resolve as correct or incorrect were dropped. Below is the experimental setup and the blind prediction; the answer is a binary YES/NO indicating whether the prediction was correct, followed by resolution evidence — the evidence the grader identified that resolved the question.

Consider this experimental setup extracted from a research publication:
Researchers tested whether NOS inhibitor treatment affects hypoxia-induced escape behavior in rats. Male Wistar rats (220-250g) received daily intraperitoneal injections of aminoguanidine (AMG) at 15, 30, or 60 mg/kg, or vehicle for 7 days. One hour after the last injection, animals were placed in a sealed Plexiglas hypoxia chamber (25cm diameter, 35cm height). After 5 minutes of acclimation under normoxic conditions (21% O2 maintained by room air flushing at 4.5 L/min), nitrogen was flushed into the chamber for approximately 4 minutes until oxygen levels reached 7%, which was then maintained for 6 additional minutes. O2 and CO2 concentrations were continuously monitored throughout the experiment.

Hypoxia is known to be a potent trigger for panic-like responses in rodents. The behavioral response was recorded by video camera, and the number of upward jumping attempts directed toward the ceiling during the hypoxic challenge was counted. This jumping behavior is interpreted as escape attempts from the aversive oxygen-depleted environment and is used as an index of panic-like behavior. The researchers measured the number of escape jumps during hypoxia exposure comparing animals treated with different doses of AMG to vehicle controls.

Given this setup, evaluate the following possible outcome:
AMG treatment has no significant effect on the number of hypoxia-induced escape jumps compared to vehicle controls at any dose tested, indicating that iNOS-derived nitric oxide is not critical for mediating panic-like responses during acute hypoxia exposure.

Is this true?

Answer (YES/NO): NO